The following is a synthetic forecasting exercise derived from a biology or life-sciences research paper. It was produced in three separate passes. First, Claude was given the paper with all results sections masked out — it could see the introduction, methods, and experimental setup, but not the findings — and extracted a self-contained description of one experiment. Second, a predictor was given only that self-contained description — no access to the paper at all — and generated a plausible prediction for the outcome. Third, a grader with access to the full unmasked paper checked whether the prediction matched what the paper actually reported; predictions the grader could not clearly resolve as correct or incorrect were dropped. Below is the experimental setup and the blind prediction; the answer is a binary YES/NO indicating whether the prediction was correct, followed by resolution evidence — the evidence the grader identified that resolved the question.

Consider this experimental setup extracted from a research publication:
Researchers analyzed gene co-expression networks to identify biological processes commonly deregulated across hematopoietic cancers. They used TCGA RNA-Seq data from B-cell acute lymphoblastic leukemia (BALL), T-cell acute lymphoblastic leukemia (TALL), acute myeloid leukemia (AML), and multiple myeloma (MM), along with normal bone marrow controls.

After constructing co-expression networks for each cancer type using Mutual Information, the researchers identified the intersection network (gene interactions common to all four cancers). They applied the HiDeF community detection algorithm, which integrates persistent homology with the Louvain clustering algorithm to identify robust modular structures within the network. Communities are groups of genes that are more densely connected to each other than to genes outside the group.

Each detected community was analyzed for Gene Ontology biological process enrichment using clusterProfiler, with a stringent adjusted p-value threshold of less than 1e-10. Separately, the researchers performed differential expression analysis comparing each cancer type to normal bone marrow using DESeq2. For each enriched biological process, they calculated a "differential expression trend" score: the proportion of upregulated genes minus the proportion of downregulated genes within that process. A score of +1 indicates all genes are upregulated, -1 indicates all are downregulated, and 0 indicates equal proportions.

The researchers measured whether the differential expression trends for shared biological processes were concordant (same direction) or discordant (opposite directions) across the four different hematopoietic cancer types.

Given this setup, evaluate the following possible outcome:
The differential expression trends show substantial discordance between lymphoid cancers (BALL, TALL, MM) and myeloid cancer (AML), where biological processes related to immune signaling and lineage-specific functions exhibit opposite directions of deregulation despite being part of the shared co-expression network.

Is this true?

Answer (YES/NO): NO